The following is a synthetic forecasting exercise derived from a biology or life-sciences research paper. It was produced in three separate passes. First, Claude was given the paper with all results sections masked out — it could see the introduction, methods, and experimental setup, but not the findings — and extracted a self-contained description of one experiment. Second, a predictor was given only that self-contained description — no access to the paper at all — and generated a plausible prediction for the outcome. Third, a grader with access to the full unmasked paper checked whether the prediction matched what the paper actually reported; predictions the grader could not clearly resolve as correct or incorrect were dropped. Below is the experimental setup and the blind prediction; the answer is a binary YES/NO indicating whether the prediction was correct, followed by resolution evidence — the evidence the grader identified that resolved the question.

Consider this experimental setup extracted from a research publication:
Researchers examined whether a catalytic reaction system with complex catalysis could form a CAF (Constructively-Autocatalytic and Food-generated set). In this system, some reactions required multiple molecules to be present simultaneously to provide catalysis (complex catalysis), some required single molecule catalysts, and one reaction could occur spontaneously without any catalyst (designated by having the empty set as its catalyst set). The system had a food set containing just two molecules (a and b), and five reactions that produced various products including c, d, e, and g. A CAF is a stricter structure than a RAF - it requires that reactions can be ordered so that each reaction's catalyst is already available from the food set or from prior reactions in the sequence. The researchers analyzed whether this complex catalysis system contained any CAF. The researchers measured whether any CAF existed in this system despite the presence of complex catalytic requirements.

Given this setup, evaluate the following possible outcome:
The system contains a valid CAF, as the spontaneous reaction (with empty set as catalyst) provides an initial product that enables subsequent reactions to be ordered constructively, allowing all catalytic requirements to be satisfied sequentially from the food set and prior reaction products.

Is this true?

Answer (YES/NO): NO